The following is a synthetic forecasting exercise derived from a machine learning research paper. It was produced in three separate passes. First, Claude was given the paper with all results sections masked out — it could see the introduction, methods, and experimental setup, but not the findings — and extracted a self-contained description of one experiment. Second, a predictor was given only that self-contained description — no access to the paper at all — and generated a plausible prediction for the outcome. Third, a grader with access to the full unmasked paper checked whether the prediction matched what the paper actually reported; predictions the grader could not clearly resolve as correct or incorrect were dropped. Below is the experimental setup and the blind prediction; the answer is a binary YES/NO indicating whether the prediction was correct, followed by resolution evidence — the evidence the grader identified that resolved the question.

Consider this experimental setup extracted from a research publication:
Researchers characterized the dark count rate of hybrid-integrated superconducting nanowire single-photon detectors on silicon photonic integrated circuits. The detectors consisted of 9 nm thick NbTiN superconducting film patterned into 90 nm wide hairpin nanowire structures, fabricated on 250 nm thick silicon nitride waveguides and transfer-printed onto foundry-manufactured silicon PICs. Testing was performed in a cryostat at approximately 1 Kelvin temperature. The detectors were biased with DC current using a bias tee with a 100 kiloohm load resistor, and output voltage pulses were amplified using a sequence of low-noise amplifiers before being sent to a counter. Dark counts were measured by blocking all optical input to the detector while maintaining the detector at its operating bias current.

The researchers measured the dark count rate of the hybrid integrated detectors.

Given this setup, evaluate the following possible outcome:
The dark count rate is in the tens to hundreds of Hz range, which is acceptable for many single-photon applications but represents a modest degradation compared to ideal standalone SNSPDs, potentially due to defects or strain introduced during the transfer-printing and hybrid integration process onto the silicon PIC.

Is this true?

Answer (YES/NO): YES